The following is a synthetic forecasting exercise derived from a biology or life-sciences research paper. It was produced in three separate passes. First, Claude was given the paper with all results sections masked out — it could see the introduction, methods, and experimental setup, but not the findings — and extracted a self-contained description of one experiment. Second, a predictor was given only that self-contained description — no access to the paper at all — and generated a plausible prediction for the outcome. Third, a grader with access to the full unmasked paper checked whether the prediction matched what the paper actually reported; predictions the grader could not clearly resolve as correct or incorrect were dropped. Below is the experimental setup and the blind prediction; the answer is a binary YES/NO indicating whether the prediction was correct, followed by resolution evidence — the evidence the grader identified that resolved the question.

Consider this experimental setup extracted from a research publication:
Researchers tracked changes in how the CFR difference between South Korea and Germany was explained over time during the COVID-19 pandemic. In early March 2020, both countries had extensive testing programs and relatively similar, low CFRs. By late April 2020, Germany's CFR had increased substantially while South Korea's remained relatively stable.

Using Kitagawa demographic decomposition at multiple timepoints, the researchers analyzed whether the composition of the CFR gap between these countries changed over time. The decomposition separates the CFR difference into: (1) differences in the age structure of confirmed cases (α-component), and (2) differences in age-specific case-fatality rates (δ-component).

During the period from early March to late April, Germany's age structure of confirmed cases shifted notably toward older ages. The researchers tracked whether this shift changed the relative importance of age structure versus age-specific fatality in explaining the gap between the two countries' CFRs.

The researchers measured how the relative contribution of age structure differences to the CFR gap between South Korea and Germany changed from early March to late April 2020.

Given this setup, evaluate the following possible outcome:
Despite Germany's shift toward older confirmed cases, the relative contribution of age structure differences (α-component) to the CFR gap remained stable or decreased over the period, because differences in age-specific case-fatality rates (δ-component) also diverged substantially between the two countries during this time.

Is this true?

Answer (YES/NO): NO